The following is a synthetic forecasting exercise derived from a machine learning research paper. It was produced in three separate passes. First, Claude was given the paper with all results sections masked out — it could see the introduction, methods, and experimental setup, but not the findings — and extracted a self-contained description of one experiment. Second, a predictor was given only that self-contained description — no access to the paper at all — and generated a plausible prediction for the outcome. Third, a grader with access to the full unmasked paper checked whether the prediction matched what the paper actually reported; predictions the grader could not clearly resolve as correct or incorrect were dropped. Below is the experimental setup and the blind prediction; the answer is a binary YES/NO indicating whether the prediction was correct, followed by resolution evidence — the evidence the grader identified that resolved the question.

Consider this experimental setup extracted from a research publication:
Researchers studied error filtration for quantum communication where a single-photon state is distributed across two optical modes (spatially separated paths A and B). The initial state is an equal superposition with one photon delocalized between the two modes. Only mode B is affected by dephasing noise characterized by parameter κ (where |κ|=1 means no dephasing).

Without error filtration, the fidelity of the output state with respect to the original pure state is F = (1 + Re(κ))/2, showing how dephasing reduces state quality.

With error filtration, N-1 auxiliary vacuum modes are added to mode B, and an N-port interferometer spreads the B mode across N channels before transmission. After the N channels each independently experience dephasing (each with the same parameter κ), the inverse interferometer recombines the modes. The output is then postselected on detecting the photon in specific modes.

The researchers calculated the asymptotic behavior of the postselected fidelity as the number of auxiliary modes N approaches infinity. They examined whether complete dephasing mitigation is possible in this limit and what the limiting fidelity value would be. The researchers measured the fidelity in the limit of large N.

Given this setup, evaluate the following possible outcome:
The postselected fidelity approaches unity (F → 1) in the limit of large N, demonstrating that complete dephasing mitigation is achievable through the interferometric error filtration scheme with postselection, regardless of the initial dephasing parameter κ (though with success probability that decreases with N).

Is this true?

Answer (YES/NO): NO